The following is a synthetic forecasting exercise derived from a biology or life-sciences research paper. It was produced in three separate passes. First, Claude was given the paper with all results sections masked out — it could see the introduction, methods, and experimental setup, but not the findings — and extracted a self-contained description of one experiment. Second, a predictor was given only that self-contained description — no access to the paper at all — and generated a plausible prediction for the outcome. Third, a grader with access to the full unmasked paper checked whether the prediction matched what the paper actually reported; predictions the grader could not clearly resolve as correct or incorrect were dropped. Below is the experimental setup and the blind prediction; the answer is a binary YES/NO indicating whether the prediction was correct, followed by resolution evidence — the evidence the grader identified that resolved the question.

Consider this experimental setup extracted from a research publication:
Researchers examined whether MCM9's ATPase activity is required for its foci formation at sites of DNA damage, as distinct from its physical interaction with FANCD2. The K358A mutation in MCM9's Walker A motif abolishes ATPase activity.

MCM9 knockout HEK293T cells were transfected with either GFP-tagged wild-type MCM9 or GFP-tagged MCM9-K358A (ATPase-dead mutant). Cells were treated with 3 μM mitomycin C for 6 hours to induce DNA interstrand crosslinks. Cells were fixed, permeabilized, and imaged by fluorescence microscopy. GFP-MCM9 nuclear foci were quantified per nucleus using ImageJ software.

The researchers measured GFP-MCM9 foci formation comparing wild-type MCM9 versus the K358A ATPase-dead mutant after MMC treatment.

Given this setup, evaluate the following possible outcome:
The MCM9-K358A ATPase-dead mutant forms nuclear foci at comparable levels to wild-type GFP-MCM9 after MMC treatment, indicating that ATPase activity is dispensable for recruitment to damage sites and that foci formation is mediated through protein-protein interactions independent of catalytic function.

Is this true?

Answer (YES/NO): NO